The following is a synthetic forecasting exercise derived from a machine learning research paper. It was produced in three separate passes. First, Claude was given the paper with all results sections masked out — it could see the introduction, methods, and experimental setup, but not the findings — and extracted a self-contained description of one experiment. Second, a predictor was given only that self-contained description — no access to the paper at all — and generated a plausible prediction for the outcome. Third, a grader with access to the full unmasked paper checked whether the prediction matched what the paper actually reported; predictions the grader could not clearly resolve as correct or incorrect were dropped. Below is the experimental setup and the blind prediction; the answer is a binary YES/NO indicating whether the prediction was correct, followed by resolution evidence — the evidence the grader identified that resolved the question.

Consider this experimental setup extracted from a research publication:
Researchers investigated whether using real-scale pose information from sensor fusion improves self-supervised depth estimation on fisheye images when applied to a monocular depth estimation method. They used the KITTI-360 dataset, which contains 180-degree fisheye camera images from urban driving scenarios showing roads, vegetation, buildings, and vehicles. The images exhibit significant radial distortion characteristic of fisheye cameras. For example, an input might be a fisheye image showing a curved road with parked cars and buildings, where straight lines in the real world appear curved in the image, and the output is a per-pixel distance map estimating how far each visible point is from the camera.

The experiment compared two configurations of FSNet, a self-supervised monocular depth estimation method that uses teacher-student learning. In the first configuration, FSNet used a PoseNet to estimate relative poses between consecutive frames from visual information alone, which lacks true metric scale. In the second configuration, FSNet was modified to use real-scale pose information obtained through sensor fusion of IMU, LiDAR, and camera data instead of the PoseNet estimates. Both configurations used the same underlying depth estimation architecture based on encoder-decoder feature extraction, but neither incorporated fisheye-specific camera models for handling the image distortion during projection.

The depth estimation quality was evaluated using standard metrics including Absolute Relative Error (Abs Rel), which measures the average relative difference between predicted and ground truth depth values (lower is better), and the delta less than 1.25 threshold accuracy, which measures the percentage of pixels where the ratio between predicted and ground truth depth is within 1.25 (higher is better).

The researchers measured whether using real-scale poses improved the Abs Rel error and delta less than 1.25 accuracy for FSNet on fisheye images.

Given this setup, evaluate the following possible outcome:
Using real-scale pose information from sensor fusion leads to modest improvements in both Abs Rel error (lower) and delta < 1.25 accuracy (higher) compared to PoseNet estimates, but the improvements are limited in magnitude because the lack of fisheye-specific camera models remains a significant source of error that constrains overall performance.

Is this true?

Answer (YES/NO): YES